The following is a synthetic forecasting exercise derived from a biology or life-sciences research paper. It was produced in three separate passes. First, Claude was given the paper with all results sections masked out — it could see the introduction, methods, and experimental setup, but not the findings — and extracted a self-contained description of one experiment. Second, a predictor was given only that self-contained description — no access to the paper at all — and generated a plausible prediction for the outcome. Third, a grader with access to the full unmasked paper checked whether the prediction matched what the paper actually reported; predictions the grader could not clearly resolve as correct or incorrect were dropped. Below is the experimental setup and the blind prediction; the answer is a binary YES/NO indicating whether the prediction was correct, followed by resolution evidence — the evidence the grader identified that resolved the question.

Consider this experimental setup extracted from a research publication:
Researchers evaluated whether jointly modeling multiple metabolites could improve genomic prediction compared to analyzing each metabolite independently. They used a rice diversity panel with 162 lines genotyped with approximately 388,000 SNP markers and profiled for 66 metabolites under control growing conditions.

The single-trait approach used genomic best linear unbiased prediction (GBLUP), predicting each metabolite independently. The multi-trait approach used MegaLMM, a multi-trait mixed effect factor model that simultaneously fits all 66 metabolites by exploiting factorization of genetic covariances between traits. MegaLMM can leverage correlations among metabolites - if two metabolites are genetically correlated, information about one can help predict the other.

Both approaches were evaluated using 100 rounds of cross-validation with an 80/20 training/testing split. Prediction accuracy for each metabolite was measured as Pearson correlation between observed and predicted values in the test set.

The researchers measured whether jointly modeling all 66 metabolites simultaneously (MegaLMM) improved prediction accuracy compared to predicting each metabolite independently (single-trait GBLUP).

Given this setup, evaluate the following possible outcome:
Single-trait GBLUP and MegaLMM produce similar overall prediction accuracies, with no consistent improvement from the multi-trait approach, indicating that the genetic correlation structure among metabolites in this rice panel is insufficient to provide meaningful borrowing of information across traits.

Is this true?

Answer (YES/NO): NO